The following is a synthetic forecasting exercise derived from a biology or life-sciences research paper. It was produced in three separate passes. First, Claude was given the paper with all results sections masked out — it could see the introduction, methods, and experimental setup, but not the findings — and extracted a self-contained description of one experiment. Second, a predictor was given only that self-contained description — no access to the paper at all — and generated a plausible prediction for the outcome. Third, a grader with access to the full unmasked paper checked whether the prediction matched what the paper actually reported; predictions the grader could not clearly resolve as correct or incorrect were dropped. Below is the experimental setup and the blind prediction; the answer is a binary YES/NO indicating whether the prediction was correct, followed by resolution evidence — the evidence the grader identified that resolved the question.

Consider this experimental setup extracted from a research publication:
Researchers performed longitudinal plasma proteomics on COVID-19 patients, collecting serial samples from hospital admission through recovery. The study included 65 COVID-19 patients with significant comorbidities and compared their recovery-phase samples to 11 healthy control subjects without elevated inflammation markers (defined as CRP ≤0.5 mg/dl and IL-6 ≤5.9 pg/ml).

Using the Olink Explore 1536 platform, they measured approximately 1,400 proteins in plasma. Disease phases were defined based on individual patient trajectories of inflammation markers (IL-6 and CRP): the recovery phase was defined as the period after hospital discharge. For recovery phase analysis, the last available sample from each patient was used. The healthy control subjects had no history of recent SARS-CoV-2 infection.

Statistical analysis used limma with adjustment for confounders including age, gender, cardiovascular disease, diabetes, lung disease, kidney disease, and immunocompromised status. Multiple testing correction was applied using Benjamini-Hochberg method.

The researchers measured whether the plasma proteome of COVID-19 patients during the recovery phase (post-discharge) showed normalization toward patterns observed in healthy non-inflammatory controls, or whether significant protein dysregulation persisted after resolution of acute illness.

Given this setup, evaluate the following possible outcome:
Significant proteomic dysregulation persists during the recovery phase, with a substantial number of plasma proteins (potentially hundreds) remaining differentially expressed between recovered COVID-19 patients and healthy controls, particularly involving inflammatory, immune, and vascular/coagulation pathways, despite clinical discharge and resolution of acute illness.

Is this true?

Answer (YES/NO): NO